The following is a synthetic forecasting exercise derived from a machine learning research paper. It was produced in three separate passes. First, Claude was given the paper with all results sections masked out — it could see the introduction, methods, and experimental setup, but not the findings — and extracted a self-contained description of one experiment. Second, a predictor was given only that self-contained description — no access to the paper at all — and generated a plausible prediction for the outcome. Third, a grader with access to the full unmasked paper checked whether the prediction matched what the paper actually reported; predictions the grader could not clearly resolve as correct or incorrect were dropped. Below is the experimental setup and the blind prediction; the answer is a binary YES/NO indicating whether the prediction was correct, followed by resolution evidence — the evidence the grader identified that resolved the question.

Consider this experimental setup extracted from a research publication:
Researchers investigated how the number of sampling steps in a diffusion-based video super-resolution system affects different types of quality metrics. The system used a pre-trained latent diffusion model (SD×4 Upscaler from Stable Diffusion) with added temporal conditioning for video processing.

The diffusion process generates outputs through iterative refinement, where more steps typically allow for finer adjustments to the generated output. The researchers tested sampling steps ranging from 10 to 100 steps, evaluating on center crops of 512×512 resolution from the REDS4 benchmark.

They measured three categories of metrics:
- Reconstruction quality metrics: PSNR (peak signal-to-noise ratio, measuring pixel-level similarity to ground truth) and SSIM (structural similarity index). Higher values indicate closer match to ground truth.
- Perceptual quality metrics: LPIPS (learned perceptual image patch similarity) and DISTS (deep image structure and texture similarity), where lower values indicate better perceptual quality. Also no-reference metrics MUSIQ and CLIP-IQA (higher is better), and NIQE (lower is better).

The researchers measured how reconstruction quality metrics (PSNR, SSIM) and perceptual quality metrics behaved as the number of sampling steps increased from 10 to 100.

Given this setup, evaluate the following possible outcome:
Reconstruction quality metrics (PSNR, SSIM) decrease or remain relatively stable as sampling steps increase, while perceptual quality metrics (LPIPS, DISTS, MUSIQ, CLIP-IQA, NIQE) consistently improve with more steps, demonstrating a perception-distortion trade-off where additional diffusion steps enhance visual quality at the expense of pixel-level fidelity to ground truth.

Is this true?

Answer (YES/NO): YES